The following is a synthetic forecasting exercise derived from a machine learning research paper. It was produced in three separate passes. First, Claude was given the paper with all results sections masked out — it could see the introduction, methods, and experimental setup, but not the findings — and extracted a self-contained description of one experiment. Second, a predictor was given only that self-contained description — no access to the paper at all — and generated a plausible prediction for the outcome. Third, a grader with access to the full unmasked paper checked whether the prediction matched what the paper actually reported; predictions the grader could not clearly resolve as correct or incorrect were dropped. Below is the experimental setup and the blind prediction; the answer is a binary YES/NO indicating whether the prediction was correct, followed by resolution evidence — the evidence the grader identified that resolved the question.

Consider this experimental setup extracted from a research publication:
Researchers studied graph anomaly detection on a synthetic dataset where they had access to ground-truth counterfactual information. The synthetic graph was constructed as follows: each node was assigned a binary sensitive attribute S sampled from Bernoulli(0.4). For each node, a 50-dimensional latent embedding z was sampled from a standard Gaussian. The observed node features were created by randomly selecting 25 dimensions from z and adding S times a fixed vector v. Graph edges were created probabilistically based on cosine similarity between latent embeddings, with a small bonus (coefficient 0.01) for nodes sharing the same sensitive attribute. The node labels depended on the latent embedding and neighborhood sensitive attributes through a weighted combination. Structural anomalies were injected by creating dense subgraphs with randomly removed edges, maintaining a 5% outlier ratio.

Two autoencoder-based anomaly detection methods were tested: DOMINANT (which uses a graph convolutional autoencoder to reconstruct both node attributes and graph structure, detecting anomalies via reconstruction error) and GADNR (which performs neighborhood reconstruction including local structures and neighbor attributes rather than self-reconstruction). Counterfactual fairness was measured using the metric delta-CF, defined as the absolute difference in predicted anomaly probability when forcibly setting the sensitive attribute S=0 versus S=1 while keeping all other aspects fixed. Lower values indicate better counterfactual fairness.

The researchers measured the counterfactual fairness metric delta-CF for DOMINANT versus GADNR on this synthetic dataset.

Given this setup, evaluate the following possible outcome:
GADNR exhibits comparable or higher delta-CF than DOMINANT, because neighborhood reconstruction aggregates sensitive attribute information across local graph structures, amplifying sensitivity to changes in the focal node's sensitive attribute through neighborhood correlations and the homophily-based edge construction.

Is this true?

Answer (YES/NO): NO